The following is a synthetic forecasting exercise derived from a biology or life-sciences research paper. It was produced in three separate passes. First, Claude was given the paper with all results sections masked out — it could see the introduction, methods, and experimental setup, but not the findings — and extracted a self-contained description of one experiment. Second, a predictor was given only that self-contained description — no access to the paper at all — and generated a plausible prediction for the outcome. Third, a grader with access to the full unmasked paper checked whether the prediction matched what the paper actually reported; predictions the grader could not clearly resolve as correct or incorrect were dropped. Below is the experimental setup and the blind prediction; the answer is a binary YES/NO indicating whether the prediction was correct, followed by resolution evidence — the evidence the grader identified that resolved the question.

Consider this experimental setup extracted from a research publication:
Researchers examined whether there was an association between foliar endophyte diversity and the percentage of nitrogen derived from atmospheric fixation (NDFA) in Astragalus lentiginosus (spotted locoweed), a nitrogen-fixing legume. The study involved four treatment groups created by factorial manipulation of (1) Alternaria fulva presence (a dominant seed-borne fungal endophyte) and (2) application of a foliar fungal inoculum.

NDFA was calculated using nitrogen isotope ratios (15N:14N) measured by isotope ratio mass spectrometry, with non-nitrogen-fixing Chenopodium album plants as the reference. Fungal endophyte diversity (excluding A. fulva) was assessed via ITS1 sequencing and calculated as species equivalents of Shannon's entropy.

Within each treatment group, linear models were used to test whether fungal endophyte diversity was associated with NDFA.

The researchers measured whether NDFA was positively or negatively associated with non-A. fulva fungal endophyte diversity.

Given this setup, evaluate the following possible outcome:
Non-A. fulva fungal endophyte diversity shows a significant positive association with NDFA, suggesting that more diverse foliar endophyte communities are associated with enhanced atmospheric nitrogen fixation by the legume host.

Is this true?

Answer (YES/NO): NO